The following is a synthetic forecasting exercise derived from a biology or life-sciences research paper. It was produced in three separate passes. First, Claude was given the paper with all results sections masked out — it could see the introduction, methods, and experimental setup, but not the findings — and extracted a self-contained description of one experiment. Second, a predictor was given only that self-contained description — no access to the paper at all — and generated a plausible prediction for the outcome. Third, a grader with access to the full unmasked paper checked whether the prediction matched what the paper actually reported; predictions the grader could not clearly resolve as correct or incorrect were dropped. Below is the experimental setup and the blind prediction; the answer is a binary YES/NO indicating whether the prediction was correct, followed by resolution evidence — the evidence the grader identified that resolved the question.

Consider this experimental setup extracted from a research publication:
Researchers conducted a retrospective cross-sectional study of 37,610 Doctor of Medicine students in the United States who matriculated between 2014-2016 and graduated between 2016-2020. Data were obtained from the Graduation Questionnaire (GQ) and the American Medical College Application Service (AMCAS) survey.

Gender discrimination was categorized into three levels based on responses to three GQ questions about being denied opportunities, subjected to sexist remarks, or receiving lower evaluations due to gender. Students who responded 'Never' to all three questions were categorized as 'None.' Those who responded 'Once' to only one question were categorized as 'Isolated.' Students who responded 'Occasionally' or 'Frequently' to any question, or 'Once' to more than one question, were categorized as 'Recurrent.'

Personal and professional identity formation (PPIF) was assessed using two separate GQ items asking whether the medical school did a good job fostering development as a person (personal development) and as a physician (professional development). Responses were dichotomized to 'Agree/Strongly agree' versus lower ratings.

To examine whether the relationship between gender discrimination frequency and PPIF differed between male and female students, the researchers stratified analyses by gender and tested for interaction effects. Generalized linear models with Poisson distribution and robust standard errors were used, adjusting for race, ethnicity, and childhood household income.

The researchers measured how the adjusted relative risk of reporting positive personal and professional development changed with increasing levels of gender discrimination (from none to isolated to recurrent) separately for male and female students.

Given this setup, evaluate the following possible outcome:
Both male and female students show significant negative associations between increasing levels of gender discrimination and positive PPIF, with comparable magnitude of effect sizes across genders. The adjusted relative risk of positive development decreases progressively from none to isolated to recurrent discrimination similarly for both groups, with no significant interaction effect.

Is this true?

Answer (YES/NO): NO